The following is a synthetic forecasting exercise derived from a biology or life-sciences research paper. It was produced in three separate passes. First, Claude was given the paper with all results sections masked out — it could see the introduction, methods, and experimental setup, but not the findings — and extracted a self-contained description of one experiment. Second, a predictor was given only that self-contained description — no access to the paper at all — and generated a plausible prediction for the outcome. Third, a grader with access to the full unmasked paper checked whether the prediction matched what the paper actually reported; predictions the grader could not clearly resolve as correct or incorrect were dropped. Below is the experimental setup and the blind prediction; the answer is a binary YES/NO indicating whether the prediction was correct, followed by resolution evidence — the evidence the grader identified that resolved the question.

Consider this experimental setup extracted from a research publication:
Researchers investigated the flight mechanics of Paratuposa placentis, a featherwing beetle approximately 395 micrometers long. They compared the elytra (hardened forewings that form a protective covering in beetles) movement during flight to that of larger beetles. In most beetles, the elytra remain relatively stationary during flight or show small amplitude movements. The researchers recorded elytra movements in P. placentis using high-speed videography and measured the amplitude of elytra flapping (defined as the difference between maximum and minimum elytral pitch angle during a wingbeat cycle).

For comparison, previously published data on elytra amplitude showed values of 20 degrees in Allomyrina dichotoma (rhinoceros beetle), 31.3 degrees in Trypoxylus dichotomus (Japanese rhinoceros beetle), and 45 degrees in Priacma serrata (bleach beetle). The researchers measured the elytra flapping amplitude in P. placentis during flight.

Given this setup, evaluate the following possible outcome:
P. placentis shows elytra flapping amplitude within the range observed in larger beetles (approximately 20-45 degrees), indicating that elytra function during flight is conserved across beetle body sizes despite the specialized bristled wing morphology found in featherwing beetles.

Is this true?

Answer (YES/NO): NO